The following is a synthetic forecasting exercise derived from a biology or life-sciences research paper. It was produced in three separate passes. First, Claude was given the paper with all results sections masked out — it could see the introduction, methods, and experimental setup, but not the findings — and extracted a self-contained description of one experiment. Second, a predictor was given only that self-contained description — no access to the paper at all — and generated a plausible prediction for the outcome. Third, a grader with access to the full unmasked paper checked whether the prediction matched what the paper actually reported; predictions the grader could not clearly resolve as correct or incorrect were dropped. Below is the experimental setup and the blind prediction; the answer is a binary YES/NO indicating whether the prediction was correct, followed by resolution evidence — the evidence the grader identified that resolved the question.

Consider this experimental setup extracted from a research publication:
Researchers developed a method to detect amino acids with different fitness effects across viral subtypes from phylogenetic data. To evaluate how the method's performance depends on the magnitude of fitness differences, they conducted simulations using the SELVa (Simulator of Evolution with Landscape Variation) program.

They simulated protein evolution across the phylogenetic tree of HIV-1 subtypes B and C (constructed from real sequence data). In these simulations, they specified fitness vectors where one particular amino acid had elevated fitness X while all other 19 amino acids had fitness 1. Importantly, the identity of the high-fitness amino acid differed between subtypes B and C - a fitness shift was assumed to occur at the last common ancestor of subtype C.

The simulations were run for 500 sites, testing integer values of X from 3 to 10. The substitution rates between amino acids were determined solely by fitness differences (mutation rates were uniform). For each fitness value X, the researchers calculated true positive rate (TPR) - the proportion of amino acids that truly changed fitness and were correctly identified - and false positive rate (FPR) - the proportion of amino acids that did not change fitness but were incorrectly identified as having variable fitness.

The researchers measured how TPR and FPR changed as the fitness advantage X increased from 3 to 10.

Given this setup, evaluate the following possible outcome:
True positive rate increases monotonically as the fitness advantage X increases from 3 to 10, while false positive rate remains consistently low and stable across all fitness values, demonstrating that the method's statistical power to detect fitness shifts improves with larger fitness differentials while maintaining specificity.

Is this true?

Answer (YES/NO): NO